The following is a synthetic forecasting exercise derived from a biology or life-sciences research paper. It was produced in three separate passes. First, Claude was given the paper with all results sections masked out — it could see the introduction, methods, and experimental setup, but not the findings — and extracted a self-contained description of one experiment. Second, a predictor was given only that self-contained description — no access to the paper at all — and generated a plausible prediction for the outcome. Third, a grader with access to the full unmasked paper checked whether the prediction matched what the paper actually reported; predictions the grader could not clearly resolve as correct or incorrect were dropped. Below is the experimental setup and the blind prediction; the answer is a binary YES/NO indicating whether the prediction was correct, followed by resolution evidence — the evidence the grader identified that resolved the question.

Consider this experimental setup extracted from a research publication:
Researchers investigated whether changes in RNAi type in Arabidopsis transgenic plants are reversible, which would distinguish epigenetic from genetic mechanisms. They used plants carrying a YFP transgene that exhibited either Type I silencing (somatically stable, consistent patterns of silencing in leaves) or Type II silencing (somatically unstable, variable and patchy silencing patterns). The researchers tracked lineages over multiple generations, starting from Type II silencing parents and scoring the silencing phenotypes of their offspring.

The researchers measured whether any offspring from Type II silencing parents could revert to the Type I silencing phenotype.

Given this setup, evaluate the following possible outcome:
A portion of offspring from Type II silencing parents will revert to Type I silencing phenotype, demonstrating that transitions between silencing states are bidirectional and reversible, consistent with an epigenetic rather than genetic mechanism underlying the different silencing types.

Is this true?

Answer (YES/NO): YES